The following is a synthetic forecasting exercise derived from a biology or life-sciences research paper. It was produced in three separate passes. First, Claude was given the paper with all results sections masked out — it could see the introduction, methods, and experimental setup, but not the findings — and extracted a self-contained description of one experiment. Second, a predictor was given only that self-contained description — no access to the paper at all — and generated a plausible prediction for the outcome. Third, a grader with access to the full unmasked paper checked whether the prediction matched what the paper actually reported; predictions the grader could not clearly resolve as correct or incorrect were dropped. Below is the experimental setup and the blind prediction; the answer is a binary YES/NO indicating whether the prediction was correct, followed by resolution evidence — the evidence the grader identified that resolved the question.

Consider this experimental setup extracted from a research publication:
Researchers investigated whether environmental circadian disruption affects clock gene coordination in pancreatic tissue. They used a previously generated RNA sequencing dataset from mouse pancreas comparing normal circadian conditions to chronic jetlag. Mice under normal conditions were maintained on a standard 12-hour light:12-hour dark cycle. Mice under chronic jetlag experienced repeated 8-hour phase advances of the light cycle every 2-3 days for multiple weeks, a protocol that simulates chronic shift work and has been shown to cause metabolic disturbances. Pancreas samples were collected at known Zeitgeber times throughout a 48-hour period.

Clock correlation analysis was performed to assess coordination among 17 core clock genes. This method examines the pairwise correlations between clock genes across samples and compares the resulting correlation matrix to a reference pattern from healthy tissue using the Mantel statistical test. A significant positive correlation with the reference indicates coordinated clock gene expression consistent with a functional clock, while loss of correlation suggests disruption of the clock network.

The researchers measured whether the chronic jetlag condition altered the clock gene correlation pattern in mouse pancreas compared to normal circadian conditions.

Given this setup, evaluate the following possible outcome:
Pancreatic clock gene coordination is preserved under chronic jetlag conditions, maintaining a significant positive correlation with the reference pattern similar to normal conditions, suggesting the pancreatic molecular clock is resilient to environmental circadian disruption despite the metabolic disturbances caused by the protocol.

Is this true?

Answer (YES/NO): YES